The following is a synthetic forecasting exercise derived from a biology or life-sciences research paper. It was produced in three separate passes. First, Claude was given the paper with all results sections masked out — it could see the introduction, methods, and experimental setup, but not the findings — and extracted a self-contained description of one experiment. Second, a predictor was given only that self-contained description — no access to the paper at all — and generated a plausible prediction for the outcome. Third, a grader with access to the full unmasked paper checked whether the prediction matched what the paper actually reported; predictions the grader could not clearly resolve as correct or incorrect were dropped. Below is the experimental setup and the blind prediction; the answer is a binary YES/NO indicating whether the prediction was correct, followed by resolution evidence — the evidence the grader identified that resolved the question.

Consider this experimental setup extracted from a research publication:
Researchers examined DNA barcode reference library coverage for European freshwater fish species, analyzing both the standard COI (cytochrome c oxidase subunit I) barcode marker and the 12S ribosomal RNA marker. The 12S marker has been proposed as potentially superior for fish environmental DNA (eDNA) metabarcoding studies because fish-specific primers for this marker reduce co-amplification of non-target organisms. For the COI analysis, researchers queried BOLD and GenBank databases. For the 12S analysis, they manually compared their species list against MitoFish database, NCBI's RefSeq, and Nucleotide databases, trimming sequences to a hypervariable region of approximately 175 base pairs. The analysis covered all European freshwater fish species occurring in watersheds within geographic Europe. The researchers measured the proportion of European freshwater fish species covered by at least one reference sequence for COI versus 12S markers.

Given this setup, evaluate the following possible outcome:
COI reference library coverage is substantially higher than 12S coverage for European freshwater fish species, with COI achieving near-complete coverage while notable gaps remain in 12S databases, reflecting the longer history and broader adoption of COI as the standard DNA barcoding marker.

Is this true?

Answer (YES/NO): YES